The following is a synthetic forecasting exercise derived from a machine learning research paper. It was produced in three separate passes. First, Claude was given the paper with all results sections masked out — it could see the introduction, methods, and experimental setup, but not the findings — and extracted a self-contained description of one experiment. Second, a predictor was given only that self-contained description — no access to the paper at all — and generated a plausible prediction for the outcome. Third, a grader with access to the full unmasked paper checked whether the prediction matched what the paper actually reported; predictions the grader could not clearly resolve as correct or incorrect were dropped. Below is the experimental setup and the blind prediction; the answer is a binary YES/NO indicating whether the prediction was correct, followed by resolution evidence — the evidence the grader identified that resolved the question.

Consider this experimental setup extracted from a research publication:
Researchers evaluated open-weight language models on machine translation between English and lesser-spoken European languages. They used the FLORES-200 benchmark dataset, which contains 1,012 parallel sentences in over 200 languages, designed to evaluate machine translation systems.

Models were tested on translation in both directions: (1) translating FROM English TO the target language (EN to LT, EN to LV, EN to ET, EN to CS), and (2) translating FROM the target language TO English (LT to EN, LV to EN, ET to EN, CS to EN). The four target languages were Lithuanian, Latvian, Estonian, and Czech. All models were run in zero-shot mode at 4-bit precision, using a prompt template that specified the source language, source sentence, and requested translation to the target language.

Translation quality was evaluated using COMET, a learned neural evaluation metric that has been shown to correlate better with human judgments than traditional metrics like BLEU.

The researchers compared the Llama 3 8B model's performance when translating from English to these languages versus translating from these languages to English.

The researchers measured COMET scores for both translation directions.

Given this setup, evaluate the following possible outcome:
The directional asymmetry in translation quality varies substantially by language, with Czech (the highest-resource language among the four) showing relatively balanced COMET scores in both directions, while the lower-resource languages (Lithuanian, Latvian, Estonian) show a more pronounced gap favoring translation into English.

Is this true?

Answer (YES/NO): YES